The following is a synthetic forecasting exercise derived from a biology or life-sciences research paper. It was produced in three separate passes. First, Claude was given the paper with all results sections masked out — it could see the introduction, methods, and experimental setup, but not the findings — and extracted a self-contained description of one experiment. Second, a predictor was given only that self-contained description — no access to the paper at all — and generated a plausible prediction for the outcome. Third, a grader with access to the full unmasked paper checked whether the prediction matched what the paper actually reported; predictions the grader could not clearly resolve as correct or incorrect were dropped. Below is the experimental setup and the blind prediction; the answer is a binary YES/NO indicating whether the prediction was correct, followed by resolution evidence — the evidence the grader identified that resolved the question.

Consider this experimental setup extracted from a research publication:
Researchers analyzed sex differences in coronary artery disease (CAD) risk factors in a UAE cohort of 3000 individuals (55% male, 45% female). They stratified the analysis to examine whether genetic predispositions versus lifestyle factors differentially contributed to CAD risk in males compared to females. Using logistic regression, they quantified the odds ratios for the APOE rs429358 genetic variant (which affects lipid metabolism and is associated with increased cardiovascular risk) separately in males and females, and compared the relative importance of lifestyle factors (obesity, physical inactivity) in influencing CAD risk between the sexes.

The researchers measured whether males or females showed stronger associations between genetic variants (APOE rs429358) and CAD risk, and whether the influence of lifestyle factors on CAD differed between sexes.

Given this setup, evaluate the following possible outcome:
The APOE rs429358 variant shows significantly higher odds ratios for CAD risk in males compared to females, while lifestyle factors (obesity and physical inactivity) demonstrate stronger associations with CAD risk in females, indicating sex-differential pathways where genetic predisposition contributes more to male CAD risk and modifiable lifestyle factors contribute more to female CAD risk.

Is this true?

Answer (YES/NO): YES